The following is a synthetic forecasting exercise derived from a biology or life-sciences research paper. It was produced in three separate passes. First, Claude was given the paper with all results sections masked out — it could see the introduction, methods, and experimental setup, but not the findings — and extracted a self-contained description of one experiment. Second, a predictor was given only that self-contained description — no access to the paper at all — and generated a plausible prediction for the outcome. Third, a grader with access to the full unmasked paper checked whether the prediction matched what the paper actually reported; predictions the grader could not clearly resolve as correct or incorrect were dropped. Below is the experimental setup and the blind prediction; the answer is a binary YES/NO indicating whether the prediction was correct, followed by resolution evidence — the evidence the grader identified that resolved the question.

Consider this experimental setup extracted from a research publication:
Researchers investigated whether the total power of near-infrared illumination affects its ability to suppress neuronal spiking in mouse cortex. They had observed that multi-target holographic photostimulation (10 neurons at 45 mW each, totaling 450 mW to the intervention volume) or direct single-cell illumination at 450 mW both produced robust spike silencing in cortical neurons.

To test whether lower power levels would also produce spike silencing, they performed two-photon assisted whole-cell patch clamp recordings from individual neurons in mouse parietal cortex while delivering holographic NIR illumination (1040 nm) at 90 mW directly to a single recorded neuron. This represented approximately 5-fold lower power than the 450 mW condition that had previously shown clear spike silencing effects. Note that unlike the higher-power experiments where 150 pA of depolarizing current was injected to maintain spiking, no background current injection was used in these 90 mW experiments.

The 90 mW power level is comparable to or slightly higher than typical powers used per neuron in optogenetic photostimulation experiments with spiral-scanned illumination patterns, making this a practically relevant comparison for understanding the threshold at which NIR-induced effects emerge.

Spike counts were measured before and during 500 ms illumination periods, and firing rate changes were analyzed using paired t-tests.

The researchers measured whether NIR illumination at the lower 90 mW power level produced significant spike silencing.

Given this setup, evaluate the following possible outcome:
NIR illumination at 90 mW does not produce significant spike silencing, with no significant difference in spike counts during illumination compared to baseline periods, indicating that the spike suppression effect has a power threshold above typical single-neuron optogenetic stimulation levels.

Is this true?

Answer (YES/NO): YES